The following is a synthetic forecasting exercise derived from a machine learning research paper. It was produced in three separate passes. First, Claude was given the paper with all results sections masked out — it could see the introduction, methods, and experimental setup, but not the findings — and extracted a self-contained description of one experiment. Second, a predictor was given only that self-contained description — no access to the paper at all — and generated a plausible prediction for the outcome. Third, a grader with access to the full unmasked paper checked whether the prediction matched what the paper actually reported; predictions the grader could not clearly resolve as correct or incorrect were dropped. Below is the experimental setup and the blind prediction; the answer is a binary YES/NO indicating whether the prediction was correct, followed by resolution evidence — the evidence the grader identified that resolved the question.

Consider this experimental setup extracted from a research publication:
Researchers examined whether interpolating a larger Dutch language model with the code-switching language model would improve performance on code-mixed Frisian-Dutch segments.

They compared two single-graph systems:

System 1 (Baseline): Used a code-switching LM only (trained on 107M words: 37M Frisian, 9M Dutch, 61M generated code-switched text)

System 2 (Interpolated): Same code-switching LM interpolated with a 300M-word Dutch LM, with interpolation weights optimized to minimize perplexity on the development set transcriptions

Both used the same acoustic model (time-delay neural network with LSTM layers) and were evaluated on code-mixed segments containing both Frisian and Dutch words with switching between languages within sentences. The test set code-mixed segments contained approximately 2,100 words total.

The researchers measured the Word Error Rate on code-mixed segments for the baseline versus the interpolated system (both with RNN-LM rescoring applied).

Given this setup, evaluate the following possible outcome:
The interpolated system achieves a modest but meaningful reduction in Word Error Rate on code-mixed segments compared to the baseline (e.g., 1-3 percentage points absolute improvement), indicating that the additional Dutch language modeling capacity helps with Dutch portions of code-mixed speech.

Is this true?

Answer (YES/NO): NO